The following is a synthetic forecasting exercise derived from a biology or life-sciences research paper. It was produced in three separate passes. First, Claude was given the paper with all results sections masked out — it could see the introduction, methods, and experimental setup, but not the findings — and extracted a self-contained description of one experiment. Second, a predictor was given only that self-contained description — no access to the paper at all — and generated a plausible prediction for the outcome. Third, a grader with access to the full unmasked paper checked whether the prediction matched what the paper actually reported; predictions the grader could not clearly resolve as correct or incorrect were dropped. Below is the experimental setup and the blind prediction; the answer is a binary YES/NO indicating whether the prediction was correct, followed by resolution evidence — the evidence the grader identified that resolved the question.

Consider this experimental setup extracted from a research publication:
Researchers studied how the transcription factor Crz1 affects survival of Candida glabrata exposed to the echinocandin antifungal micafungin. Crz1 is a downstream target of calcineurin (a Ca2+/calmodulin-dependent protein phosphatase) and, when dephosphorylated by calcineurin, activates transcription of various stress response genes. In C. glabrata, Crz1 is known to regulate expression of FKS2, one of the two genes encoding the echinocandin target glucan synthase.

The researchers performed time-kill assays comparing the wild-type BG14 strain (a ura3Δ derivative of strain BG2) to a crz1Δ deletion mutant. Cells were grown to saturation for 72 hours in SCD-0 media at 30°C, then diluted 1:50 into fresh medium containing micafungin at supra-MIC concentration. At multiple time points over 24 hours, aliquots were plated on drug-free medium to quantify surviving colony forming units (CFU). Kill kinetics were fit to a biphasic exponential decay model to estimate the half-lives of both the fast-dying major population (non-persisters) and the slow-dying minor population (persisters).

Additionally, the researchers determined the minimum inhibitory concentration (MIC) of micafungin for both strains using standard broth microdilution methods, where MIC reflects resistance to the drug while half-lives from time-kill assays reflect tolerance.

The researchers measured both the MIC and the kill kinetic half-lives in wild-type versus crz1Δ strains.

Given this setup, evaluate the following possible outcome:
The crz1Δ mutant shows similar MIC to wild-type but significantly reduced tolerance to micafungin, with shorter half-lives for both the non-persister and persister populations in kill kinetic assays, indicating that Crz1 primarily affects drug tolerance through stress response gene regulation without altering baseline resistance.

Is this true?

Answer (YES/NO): NO